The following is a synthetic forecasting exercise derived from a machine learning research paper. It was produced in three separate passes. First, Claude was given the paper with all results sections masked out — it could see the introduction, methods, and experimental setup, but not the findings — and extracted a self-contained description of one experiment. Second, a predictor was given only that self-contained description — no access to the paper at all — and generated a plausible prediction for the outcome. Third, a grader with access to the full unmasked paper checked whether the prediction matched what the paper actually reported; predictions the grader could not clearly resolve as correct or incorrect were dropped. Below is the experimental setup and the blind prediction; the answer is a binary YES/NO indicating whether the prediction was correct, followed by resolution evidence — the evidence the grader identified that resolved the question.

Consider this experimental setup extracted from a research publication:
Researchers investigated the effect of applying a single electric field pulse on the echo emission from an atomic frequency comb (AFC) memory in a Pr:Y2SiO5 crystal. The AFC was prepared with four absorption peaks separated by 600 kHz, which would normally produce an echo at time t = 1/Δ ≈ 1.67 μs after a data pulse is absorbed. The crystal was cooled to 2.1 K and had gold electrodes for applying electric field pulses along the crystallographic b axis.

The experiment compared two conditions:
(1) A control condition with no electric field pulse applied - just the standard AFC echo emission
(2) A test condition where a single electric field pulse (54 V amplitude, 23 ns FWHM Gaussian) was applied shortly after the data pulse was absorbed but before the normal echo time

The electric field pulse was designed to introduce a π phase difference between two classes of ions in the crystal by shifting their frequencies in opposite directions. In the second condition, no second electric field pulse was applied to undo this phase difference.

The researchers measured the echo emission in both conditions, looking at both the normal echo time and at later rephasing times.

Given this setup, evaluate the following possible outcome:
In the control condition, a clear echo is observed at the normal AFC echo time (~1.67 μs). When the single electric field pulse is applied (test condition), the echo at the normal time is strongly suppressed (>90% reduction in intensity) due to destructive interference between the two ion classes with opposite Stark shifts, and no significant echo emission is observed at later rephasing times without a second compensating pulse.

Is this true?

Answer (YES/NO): YES